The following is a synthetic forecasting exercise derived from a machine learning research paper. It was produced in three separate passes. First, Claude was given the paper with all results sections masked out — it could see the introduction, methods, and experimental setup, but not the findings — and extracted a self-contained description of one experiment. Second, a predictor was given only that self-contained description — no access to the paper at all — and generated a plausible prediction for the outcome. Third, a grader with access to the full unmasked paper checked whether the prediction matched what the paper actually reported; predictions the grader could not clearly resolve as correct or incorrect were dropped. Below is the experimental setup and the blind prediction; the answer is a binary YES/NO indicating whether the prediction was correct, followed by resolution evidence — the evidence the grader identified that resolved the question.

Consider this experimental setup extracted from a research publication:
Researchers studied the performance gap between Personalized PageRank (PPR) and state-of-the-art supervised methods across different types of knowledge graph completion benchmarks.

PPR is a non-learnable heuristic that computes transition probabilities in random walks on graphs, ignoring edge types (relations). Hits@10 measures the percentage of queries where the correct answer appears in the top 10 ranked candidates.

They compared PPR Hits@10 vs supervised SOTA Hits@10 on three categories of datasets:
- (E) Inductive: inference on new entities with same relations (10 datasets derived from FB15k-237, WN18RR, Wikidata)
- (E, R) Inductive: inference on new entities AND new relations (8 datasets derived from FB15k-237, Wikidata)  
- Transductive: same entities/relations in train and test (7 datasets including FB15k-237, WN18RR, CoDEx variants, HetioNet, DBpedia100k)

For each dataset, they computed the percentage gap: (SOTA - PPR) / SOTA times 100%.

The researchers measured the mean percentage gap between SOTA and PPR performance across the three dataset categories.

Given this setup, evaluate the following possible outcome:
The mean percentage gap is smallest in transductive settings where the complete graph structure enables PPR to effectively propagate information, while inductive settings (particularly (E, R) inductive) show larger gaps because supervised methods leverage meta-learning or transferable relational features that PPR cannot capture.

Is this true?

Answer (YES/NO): NO